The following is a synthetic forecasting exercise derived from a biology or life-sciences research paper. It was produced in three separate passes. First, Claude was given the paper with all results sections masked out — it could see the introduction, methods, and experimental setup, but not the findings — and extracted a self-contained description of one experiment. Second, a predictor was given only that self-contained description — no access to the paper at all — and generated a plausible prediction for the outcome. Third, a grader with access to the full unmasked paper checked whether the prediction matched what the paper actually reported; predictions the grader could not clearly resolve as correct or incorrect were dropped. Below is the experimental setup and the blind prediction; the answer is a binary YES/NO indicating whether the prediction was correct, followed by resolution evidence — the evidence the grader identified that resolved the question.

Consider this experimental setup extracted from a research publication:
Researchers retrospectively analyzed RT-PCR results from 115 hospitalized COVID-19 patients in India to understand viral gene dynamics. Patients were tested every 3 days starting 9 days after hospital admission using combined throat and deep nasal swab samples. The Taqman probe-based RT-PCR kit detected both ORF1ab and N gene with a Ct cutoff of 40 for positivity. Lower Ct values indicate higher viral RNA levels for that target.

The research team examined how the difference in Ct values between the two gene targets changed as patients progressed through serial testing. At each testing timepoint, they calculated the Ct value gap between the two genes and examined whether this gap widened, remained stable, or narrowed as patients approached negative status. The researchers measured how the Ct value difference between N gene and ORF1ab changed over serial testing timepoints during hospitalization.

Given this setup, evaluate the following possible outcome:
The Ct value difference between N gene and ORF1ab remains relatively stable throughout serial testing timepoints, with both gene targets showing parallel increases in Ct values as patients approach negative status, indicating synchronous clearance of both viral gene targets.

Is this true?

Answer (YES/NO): NO